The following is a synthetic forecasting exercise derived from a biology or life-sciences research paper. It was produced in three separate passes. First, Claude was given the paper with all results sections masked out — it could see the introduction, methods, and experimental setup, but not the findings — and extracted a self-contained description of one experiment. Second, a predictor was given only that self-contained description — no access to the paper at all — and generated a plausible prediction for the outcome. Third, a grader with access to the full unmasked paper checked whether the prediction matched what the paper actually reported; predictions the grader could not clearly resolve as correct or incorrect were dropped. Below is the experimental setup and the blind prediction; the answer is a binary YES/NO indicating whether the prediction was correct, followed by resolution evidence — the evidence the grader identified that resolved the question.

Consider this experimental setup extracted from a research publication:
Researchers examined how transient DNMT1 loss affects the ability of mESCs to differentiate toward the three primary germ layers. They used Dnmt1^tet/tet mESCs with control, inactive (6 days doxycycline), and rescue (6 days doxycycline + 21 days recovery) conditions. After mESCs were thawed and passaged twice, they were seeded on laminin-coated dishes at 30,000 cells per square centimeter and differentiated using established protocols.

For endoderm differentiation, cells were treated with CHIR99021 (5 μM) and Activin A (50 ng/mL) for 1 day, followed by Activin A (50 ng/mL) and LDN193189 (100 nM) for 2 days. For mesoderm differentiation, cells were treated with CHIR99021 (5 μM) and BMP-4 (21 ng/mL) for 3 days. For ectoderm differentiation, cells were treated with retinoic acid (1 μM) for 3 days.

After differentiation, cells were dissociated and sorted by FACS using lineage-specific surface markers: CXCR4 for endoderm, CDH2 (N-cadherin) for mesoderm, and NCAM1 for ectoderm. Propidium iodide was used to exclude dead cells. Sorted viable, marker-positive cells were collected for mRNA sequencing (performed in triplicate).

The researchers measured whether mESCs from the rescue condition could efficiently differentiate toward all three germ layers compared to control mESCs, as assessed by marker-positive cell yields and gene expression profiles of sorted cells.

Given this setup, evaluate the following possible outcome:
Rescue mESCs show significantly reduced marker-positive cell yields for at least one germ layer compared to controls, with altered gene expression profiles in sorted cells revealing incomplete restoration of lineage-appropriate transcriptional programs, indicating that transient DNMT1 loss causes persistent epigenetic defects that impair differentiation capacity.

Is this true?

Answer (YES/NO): NO